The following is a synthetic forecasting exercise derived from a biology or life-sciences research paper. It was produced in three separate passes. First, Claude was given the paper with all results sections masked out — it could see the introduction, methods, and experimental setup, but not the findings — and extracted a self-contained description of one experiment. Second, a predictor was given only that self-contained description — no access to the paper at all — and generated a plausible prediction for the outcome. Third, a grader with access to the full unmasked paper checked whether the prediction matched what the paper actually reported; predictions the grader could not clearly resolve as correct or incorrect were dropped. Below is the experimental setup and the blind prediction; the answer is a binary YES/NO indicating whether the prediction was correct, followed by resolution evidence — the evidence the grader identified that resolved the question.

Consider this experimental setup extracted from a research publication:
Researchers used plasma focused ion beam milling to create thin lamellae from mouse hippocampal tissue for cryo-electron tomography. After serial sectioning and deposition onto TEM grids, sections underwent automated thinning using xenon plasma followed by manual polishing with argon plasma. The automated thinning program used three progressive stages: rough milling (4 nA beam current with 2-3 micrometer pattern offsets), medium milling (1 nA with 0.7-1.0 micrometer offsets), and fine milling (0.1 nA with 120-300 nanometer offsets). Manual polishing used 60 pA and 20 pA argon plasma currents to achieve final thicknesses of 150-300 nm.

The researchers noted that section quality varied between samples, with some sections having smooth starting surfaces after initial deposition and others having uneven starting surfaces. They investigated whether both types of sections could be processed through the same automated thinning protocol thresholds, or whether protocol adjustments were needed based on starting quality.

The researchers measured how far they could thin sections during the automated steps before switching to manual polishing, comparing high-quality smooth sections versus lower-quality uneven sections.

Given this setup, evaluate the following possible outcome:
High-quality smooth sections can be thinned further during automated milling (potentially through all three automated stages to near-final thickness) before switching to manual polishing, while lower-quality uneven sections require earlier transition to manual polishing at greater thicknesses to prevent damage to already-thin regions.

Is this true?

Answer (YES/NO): YES